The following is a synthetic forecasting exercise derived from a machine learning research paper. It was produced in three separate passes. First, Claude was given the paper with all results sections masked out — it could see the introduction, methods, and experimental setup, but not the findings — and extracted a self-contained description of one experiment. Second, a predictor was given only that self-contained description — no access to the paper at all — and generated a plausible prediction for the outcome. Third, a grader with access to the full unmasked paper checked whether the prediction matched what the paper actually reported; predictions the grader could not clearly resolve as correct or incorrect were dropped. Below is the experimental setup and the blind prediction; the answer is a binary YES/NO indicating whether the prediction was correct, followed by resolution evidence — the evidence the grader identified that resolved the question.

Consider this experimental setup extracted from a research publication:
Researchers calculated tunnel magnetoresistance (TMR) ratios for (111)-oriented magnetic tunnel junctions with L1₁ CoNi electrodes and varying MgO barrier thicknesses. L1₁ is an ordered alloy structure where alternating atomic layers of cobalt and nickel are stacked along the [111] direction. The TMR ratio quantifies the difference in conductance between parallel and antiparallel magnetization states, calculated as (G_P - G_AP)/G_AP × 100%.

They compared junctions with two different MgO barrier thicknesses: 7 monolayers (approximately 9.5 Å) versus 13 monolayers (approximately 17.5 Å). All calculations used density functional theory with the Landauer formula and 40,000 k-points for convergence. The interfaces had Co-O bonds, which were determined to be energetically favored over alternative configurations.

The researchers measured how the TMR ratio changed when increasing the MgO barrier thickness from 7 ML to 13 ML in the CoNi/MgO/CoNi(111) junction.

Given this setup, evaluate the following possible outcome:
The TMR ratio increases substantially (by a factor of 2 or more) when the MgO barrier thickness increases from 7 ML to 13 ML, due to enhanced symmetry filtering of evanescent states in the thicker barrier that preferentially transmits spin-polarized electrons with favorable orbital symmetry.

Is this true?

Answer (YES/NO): NO